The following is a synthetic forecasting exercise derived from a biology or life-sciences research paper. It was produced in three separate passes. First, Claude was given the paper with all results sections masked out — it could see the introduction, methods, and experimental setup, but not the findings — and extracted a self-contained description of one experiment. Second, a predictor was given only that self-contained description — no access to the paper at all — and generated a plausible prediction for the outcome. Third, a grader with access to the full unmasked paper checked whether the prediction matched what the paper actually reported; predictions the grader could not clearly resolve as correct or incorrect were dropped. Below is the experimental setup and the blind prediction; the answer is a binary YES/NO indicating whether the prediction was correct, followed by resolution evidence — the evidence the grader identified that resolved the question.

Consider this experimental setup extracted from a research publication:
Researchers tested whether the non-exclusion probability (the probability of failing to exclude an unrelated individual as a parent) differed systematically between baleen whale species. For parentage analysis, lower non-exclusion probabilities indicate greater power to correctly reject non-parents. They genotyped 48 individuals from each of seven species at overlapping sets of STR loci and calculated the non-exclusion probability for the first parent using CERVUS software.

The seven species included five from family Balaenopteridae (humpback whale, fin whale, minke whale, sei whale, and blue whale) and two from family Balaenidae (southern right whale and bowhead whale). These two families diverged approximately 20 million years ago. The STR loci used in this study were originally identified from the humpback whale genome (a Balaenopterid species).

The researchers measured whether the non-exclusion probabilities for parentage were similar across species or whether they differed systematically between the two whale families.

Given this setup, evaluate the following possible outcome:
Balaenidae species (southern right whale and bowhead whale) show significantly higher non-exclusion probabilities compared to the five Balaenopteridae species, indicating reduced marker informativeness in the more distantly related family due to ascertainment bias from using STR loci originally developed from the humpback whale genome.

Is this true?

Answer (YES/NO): NO